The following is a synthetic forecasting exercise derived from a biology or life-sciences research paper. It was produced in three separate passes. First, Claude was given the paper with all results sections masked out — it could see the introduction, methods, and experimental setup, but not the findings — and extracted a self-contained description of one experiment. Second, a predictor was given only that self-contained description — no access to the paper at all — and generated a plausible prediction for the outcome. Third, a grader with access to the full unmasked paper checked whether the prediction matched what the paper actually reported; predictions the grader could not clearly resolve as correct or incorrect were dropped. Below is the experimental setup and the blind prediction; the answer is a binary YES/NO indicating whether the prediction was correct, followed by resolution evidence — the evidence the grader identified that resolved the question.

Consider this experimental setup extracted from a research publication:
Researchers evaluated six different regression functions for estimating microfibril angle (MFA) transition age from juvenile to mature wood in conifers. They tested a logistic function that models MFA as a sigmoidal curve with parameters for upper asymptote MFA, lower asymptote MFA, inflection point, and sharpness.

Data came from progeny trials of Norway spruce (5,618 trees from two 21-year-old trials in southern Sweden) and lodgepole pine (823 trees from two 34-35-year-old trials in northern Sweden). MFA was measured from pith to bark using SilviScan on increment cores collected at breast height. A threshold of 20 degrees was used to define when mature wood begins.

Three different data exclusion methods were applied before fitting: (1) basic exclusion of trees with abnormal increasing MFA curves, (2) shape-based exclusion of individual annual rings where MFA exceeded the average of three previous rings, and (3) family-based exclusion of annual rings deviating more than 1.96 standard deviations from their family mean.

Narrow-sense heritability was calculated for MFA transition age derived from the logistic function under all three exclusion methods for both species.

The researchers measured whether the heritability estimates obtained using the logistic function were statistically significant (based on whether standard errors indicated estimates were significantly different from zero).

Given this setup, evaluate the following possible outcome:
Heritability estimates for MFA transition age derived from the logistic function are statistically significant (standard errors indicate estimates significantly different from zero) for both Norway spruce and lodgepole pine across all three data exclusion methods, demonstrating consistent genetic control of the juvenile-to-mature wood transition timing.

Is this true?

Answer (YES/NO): NO